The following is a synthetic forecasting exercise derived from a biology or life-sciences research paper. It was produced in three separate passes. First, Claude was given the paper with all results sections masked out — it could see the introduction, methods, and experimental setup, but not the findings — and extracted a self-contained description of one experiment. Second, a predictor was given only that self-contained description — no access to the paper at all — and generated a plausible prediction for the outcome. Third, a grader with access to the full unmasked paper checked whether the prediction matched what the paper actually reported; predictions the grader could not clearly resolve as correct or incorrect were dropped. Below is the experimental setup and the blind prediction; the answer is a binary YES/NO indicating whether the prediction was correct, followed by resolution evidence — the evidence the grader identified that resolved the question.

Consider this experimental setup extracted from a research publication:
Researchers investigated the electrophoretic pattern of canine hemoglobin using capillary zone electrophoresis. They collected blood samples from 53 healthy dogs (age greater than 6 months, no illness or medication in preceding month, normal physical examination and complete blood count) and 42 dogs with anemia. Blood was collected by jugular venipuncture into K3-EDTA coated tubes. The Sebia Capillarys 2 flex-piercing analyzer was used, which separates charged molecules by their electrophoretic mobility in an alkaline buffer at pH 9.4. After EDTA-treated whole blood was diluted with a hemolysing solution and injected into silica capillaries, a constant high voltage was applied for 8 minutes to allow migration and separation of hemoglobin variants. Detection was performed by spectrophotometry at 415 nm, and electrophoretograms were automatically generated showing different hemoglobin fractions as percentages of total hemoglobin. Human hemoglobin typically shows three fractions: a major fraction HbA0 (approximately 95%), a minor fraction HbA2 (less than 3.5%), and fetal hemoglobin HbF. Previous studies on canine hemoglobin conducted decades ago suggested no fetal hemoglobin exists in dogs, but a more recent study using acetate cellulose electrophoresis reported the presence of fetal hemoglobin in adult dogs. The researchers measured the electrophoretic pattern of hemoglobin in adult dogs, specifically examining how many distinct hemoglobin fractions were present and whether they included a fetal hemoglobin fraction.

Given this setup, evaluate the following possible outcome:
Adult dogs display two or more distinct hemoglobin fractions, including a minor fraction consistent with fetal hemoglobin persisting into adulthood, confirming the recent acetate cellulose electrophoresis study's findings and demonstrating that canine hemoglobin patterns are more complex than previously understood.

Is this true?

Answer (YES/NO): NO